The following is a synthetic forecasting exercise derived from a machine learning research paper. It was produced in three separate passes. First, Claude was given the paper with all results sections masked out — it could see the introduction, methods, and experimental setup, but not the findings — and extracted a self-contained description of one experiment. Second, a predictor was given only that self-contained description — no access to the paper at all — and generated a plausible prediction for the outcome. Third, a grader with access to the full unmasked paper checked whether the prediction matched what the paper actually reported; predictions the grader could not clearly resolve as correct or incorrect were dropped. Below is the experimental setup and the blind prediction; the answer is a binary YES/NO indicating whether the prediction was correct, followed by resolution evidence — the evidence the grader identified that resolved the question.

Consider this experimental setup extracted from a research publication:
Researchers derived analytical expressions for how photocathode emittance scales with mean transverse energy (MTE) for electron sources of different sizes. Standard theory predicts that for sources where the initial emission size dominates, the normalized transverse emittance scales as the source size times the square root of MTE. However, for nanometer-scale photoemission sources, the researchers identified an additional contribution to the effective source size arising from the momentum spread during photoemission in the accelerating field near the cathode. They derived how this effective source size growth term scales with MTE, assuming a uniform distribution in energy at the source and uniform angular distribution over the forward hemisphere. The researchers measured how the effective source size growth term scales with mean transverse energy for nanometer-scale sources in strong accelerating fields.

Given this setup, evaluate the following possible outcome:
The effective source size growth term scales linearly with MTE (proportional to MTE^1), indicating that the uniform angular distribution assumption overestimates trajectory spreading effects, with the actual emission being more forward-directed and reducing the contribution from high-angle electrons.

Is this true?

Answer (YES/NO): NO